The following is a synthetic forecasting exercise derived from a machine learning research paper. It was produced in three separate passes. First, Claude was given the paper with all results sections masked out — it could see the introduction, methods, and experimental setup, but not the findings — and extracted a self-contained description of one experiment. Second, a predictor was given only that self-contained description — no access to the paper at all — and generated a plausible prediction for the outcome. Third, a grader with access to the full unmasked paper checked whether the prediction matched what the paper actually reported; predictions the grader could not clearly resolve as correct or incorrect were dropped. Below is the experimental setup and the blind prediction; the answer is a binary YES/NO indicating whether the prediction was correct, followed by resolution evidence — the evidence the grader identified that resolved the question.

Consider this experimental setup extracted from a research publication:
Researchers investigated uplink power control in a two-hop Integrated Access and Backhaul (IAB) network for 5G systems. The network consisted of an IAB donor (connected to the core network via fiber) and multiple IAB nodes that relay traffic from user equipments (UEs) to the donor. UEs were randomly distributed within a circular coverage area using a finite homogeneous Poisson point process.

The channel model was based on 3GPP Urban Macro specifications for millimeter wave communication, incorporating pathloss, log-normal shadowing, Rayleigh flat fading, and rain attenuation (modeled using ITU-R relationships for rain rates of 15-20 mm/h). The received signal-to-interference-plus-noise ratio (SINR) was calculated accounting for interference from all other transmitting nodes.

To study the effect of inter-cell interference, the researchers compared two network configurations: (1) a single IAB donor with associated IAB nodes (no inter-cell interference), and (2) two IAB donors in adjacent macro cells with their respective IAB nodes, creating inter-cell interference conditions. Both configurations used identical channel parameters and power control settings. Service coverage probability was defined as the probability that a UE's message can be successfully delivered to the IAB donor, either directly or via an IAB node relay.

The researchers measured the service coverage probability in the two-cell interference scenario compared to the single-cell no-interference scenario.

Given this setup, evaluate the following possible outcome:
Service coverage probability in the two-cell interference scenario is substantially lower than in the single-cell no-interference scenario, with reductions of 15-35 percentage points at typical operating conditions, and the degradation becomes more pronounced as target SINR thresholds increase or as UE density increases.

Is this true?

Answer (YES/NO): NO